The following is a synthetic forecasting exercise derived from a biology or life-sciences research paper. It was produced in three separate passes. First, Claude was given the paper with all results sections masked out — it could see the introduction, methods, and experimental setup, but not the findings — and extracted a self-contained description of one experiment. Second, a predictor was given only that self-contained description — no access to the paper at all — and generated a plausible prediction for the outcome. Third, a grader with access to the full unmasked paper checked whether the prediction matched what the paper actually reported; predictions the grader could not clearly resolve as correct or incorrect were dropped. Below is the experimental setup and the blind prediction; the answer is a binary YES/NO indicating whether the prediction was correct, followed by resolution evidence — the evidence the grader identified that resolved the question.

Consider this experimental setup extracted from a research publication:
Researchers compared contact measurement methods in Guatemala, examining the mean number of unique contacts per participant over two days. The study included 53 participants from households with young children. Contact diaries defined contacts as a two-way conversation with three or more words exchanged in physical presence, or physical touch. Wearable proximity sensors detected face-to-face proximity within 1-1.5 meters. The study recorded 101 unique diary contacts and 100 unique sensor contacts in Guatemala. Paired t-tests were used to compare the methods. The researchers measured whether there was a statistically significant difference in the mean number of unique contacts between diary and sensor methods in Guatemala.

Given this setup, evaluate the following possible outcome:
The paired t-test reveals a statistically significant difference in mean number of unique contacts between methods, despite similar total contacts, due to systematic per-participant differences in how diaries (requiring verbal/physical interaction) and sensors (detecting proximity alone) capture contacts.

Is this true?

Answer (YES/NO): NO